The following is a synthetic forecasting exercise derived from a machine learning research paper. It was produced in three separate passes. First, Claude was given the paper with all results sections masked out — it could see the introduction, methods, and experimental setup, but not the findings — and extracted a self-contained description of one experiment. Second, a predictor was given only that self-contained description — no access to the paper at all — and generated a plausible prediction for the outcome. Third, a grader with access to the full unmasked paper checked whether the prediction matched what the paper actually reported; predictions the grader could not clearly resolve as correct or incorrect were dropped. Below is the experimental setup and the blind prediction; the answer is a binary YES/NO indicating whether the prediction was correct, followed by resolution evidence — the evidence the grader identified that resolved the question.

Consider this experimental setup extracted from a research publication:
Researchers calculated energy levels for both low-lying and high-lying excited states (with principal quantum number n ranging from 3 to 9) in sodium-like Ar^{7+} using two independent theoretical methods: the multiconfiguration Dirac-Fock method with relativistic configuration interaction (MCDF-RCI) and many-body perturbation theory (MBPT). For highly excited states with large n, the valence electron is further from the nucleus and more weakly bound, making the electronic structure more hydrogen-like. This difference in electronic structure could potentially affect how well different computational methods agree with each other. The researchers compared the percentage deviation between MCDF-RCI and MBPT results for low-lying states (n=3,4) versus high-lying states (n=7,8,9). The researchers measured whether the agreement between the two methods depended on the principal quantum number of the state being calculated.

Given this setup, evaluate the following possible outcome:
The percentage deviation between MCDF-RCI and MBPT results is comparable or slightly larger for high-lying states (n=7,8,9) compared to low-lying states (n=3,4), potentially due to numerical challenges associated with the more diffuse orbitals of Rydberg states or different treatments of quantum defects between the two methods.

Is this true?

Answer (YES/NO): YES